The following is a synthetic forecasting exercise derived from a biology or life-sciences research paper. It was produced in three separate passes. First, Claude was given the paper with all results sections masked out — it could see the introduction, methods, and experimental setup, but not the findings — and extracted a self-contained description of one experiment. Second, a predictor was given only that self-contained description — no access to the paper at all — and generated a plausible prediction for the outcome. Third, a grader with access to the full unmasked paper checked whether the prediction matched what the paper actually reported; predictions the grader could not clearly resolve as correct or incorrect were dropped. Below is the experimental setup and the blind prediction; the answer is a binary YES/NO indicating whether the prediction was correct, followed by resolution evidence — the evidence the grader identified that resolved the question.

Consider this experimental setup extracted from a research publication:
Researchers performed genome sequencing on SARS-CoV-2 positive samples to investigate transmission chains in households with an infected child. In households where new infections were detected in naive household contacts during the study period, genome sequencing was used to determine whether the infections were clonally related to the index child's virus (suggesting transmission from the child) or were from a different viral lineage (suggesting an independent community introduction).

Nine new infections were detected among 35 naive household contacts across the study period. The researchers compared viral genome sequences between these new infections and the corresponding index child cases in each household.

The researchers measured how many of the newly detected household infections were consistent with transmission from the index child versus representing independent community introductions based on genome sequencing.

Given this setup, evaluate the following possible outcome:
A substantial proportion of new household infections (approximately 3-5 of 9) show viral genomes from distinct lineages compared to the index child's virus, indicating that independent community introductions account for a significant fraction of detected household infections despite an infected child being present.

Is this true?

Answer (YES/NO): YES